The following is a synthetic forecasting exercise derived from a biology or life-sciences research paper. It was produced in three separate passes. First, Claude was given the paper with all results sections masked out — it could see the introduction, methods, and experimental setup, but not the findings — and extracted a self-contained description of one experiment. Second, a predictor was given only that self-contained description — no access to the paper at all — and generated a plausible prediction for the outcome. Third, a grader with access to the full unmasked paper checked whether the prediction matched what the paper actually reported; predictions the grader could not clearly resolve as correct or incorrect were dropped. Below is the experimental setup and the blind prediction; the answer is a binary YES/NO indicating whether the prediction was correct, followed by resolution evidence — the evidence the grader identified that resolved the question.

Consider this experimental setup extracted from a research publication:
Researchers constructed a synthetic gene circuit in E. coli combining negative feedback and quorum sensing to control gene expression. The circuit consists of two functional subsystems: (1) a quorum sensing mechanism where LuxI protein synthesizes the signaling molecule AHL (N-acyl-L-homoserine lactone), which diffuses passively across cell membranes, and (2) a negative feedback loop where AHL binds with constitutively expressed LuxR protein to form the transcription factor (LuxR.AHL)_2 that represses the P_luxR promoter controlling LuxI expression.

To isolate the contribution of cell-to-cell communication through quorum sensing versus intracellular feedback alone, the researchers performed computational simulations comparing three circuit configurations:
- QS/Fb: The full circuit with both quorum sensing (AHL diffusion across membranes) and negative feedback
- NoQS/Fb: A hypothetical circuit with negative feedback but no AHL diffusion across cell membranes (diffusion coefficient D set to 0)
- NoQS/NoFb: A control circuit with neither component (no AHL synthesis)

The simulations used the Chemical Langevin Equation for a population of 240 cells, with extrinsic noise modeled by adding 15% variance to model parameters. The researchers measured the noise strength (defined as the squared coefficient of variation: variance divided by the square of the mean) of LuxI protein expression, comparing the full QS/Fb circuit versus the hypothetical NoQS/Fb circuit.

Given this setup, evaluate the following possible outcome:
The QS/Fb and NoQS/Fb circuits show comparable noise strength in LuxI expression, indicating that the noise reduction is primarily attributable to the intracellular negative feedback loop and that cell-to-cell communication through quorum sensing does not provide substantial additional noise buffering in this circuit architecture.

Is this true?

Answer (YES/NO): YES